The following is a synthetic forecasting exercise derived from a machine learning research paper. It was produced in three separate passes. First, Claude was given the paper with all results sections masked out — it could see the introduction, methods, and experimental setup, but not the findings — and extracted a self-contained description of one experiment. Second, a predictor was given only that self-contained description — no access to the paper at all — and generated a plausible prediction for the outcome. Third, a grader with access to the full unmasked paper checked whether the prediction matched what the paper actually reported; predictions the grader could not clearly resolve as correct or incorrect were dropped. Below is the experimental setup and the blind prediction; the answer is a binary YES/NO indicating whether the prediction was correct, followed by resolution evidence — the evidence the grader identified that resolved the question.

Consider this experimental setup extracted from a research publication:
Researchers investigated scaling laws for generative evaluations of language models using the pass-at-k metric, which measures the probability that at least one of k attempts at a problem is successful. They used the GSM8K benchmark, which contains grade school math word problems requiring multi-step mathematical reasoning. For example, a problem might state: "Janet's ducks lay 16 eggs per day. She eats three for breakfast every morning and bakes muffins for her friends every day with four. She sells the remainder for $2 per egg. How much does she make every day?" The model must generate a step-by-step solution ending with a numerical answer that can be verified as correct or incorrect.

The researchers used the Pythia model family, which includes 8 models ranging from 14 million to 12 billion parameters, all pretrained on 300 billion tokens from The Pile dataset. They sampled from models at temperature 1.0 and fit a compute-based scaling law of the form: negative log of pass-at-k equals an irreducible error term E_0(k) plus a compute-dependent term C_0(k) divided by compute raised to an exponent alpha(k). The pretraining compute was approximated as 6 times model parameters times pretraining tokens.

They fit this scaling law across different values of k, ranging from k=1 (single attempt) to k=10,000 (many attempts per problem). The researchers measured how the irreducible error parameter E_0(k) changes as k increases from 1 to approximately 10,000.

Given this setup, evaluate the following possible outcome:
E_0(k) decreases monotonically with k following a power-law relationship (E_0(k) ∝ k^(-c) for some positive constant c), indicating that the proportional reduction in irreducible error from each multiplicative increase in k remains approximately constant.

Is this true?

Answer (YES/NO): NO